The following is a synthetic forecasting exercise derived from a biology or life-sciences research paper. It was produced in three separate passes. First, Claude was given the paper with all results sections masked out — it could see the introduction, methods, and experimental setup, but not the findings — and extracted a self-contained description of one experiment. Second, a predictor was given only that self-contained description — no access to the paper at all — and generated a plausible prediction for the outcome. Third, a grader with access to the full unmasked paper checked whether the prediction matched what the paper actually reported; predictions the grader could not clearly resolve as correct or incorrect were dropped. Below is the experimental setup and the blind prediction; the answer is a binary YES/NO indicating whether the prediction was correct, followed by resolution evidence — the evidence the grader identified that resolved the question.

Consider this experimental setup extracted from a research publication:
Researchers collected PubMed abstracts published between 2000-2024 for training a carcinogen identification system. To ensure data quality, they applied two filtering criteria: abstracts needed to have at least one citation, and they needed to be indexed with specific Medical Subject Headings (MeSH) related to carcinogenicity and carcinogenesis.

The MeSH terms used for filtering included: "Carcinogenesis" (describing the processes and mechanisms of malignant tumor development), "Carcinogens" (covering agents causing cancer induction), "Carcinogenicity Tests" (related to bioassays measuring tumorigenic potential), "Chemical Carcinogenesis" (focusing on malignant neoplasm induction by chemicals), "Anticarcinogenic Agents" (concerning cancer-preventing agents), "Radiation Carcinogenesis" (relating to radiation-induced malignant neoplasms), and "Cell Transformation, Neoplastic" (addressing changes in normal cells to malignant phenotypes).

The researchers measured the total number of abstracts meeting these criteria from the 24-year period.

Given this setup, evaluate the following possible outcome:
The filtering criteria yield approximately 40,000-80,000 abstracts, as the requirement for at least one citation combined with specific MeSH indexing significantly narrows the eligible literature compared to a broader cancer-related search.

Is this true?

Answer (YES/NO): NO